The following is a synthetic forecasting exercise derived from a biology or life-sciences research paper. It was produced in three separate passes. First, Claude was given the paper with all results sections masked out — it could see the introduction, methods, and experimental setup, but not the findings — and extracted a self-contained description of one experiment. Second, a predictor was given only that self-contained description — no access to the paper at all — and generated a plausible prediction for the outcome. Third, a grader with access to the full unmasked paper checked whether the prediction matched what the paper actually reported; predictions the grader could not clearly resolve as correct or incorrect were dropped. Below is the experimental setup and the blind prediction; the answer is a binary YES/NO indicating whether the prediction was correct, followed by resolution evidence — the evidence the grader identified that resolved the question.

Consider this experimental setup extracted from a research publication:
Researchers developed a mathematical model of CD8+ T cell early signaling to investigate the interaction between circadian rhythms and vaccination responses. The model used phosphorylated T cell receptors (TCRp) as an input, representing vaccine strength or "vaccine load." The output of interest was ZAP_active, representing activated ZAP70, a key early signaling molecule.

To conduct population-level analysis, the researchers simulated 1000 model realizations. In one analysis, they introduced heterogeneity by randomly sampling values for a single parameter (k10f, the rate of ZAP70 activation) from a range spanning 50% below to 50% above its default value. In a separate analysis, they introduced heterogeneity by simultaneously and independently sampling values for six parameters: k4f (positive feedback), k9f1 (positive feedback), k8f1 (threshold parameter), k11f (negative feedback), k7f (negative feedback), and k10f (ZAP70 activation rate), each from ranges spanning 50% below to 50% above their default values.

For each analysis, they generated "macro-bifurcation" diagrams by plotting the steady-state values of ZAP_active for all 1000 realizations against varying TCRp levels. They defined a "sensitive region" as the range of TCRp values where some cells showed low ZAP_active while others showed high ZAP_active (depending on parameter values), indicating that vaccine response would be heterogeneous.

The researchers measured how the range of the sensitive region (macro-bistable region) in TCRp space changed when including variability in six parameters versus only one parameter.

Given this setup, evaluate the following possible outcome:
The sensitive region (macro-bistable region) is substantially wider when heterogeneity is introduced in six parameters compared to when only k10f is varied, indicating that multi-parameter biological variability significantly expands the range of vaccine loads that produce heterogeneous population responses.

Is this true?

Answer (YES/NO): YES